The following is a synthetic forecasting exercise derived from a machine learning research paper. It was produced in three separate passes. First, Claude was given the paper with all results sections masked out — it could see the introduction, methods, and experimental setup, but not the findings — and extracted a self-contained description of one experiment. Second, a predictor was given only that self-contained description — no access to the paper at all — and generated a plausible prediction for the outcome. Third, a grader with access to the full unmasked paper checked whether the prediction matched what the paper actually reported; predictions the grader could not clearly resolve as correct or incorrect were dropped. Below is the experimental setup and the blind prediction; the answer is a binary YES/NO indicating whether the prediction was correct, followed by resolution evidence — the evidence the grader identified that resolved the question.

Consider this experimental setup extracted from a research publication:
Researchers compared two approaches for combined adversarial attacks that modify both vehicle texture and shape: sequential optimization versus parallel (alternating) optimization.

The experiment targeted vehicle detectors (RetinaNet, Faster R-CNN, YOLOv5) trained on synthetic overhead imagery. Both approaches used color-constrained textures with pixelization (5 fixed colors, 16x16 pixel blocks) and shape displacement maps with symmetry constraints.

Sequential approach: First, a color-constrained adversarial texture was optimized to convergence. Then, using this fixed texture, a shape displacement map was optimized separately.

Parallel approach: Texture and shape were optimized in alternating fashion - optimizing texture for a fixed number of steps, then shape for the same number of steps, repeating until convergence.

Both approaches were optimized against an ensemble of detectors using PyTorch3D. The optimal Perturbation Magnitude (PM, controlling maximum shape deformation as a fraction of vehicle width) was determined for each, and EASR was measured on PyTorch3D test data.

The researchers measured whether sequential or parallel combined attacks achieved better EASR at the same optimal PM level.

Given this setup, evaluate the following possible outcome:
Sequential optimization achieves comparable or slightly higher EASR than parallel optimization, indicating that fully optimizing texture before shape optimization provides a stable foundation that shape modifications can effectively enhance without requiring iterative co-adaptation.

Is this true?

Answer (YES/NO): NO